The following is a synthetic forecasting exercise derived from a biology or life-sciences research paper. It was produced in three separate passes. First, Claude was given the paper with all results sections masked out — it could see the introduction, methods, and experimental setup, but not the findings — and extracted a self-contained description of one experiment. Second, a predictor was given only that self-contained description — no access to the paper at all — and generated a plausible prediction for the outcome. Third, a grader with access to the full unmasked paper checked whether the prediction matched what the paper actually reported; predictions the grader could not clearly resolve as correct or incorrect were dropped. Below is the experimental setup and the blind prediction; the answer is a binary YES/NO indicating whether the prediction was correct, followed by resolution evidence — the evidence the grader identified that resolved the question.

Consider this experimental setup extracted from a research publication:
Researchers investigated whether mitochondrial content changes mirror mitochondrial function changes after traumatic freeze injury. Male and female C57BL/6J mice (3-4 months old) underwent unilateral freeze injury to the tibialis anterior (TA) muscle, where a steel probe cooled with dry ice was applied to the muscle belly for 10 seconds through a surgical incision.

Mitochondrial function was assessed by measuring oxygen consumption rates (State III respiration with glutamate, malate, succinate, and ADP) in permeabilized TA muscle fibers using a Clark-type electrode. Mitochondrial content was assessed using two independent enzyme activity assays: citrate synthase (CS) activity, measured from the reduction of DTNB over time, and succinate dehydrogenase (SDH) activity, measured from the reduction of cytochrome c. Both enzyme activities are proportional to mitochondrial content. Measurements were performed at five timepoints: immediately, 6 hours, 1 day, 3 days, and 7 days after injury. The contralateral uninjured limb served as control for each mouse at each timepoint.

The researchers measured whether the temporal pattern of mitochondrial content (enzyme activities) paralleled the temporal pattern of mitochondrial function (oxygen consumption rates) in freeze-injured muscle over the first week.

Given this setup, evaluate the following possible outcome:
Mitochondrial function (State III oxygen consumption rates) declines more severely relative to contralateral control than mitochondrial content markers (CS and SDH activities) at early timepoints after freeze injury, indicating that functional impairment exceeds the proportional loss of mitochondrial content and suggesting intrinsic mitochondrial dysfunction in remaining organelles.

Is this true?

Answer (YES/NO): YES